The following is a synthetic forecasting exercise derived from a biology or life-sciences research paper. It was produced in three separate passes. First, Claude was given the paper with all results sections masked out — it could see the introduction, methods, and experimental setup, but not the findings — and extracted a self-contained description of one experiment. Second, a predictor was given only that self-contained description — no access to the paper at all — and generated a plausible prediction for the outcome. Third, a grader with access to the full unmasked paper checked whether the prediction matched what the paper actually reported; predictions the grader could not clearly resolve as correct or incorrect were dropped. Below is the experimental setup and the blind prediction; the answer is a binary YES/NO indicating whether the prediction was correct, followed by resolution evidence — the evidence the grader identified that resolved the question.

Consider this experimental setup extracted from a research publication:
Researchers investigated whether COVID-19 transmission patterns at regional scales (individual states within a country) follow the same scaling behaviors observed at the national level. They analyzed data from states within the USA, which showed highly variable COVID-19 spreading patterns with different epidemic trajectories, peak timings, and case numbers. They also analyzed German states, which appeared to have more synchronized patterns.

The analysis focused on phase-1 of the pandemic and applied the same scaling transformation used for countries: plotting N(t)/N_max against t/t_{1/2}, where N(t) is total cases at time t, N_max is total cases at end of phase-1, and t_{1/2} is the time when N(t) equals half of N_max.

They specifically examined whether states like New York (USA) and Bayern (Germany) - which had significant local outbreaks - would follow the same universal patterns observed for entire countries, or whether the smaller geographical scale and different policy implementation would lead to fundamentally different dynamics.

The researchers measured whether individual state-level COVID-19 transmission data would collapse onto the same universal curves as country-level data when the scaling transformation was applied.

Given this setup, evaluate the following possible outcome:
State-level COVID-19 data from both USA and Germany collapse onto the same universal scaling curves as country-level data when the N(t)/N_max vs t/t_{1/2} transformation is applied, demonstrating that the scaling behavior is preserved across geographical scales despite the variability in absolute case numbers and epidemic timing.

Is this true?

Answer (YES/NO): YES